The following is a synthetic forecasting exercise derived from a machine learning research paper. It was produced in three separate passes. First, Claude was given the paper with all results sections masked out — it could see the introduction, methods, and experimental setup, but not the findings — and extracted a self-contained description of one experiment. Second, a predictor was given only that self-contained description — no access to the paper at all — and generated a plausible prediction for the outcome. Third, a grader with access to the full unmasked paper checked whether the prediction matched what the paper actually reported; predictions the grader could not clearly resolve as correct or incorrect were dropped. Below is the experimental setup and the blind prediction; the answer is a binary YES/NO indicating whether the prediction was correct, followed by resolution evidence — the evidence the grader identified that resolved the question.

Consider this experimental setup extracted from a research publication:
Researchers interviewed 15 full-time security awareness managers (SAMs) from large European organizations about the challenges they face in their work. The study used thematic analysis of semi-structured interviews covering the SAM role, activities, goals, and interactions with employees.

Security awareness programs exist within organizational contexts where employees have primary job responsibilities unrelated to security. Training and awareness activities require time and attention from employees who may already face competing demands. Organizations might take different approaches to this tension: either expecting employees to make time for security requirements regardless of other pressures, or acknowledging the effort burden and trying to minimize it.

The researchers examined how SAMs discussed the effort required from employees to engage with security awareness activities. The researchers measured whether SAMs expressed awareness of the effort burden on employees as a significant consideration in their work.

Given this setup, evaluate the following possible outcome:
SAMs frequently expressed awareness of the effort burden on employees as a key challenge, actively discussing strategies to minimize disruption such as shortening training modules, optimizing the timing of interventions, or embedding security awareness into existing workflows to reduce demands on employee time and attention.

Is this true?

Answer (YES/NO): NO